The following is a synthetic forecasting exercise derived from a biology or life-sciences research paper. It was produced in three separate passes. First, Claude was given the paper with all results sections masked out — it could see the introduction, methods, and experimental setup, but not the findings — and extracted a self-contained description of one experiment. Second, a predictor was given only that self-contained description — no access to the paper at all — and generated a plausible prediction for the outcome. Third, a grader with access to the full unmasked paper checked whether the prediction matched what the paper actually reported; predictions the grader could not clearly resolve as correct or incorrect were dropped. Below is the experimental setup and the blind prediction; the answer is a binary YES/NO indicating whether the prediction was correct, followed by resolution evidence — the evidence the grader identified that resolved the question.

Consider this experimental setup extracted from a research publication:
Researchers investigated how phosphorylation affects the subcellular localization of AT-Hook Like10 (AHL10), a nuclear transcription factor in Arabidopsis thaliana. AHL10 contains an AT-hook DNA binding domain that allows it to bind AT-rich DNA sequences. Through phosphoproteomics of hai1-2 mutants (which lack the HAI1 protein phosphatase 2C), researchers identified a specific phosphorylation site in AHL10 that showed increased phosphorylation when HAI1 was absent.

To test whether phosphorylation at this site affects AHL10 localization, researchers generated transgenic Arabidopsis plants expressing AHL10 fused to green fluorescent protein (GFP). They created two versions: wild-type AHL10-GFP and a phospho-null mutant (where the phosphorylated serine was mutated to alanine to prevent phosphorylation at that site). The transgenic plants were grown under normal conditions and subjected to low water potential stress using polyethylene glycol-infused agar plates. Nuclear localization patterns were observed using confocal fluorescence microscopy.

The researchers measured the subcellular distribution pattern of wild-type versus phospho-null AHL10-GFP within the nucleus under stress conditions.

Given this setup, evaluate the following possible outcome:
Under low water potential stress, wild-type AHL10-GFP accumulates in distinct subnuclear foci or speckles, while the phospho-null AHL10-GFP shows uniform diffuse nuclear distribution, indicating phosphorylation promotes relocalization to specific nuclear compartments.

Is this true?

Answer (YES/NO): YES